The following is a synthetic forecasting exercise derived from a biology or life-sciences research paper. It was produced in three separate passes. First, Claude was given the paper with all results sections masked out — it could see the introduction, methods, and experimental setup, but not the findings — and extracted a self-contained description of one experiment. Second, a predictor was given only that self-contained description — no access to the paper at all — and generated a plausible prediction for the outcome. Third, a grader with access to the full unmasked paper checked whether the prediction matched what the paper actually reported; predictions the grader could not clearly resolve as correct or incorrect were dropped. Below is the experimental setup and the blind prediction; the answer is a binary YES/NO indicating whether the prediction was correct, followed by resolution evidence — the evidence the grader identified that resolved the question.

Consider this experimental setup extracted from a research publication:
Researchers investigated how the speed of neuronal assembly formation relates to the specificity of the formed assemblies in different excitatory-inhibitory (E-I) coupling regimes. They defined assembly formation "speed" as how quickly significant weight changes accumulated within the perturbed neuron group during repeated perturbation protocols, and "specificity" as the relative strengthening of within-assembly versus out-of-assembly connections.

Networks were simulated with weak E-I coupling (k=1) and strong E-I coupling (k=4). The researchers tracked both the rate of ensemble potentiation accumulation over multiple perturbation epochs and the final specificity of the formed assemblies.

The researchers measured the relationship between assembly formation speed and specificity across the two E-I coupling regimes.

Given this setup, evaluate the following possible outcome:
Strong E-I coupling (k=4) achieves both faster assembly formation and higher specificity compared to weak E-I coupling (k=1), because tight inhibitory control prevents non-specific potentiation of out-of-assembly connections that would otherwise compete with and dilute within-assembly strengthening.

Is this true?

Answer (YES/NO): NO